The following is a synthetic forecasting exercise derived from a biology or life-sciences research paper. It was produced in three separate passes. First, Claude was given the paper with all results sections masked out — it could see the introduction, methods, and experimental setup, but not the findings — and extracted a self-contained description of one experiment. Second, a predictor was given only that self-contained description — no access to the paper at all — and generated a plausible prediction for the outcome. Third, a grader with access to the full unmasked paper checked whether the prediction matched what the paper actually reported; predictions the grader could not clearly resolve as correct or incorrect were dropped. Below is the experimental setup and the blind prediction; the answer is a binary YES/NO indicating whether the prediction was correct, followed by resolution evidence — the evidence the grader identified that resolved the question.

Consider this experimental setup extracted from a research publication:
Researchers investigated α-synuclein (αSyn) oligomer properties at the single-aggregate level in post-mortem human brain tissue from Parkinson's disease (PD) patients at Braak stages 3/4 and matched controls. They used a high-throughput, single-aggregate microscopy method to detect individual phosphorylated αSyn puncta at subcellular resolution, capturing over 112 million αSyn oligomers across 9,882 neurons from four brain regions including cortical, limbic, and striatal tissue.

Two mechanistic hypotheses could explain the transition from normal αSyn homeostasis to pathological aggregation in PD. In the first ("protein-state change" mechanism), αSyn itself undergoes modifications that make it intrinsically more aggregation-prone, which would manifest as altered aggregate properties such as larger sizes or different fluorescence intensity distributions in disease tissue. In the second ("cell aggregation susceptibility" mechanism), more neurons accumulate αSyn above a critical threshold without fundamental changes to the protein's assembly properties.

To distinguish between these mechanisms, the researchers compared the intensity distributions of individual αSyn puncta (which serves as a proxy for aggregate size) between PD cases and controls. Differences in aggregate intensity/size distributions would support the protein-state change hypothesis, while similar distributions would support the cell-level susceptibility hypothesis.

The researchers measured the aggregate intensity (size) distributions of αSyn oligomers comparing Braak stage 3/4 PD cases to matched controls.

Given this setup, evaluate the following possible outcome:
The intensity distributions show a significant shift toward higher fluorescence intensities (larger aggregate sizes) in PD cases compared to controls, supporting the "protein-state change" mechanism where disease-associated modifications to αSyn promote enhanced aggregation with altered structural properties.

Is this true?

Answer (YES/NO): NO